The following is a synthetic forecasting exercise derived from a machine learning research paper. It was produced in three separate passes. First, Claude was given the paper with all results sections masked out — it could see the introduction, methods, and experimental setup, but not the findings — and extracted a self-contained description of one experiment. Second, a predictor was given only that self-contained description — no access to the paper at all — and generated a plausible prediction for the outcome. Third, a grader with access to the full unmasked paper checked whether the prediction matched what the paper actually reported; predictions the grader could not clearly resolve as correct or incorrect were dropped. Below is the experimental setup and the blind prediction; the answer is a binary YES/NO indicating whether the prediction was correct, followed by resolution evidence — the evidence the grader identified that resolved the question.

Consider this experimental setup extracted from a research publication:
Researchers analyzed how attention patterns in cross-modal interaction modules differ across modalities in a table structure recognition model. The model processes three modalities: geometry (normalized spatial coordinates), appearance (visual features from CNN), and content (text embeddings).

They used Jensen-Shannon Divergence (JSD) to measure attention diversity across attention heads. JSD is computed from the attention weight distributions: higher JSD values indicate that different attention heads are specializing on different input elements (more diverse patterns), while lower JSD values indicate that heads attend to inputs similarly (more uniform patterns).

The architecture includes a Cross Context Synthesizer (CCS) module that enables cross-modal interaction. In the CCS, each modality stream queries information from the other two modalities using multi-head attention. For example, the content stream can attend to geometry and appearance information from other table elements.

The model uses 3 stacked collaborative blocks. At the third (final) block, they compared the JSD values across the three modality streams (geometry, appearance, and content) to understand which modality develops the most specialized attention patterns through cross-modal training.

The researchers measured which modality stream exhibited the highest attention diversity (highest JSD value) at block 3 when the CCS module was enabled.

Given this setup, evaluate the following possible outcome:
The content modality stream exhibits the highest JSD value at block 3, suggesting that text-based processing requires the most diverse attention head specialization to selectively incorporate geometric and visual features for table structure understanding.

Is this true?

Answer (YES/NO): NO